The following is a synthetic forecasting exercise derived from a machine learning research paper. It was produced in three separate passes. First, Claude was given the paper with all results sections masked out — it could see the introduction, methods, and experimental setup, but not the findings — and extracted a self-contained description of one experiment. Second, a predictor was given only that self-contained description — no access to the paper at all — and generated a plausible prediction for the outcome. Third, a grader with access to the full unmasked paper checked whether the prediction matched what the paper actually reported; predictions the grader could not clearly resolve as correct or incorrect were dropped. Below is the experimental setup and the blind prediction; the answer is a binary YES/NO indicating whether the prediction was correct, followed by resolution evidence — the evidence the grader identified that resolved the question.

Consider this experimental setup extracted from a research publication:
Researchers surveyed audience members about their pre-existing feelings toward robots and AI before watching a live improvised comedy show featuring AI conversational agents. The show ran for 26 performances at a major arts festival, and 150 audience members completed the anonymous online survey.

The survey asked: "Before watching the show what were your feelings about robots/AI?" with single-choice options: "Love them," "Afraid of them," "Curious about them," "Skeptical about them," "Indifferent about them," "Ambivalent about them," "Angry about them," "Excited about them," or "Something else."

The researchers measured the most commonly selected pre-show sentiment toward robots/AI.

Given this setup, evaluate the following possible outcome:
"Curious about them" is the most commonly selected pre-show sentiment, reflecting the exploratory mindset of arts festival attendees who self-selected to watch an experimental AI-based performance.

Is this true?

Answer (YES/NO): YES